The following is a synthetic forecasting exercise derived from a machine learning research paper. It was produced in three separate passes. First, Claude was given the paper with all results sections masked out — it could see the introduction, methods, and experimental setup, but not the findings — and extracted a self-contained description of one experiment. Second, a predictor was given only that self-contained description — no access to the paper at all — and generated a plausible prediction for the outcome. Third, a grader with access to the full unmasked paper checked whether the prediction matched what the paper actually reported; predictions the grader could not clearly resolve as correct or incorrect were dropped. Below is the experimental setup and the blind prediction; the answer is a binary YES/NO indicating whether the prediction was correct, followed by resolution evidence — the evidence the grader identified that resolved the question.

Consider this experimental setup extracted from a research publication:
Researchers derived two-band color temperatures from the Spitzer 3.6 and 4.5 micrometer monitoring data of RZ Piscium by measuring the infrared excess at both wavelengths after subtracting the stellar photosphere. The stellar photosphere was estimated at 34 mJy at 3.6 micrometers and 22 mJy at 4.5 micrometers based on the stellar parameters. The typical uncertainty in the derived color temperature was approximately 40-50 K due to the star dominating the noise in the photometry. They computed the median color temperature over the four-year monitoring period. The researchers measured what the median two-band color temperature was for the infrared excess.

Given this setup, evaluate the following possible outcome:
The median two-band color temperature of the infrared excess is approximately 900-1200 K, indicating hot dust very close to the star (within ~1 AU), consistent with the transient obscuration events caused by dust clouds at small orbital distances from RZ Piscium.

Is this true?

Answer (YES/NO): YES